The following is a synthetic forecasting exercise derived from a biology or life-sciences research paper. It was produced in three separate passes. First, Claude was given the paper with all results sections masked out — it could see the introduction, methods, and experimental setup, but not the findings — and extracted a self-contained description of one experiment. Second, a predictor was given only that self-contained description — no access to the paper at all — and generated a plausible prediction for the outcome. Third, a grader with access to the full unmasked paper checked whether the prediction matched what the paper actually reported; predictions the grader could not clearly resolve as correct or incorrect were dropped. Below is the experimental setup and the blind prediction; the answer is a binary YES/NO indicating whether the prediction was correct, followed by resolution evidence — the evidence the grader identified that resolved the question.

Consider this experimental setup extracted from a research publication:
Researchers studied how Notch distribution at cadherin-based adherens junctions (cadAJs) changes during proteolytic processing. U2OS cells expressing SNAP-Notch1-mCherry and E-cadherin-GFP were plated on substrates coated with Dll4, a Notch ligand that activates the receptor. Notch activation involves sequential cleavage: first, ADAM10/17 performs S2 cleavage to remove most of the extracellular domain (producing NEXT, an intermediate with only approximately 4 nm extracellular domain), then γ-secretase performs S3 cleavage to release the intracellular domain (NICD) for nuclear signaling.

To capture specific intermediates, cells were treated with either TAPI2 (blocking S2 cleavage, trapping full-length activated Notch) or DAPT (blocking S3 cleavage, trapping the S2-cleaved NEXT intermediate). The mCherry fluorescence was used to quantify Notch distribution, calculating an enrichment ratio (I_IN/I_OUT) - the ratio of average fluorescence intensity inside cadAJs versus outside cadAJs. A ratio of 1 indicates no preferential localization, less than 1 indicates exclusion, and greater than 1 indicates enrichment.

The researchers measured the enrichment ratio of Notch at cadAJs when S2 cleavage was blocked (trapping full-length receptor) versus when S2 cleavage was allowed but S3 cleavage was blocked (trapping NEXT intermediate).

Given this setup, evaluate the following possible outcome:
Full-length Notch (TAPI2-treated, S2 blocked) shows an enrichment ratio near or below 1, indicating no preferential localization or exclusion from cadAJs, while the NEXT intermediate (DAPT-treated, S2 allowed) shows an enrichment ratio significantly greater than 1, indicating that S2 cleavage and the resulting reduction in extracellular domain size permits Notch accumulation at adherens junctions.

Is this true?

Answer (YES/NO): YES